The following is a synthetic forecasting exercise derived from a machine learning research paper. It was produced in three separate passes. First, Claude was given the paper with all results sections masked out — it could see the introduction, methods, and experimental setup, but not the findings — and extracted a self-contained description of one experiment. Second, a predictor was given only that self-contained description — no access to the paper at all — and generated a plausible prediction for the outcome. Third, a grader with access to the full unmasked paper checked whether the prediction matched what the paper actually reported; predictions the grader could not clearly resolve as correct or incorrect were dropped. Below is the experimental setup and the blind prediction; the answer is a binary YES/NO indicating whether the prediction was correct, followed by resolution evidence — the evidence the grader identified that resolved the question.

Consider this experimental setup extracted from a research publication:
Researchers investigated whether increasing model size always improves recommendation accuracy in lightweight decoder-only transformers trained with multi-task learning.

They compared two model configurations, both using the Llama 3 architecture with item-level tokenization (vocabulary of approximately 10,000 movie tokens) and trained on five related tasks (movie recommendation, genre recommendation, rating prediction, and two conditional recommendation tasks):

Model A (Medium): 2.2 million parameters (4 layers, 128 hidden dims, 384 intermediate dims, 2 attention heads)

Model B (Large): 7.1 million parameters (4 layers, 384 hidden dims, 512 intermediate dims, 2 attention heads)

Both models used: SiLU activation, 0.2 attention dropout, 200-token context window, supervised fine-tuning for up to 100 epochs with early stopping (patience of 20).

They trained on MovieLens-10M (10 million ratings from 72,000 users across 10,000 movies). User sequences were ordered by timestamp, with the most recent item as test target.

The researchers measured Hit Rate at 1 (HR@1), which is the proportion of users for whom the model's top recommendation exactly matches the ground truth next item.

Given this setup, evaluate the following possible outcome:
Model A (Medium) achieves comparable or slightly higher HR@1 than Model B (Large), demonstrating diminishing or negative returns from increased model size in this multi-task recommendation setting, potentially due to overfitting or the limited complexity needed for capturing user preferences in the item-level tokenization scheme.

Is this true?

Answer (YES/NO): YES